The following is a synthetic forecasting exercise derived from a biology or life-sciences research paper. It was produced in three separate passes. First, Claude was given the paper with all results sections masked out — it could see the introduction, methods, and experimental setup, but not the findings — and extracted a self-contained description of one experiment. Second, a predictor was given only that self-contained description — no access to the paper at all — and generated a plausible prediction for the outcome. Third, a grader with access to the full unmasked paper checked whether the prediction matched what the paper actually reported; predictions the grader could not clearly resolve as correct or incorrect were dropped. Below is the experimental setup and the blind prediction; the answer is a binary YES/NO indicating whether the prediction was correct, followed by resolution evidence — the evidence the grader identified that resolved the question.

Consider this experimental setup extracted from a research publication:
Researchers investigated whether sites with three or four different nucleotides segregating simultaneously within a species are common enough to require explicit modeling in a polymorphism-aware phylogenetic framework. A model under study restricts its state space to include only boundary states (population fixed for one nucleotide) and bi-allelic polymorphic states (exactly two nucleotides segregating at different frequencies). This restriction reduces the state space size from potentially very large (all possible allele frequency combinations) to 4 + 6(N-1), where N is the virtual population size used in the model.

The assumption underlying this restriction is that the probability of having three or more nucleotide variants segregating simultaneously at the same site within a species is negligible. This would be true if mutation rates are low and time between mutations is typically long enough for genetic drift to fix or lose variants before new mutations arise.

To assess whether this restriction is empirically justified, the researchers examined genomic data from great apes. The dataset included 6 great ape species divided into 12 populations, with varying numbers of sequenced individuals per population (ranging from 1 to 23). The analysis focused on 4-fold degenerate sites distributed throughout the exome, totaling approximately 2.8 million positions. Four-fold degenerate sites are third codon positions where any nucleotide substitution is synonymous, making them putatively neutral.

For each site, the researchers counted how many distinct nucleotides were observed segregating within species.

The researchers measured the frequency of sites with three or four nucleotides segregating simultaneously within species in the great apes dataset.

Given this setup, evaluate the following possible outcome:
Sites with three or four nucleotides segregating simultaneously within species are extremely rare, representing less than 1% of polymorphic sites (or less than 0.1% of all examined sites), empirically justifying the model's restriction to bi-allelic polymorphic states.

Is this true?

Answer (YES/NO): YES